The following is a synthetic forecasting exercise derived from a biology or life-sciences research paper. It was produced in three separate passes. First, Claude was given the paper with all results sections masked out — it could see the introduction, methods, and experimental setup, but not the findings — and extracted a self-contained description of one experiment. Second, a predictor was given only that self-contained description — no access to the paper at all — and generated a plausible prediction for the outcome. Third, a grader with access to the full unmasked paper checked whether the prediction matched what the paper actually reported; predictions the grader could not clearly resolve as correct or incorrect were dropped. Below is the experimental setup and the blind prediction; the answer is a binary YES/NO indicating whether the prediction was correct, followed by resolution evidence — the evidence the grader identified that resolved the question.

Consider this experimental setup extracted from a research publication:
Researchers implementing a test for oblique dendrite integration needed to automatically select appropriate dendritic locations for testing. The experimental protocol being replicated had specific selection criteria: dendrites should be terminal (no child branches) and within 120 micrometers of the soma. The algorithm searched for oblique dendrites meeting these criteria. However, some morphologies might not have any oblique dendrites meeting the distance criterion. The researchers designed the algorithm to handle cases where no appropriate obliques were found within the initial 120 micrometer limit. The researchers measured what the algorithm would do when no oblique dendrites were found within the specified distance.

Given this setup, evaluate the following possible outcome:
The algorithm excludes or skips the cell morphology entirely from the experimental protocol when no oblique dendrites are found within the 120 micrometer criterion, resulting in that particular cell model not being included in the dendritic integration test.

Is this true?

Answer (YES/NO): NO